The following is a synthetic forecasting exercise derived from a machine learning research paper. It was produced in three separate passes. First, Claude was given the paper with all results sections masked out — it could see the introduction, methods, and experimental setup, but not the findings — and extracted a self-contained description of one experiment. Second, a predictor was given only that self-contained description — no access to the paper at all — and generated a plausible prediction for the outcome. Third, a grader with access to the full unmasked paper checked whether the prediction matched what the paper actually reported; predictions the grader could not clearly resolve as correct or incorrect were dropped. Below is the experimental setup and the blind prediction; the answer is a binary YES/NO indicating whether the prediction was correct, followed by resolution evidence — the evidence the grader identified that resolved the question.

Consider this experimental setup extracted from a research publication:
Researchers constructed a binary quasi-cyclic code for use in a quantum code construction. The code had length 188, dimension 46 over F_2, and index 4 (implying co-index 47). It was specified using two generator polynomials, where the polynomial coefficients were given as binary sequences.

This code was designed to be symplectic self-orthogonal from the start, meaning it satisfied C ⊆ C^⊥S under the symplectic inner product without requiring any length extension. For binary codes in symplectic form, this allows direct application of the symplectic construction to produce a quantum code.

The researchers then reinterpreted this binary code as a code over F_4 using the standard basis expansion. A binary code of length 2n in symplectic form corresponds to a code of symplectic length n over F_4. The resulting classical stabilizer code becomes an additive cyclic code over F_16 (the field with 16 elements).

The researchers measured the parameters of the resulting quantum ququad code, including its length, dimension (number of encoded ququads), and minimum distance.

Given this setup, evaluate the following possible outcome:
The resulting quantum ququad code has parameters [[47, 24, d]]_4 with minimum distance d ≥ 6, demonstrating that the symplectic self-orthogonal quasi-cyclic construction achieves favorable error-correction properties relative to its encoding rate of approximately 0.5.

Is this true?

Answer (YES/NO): YES